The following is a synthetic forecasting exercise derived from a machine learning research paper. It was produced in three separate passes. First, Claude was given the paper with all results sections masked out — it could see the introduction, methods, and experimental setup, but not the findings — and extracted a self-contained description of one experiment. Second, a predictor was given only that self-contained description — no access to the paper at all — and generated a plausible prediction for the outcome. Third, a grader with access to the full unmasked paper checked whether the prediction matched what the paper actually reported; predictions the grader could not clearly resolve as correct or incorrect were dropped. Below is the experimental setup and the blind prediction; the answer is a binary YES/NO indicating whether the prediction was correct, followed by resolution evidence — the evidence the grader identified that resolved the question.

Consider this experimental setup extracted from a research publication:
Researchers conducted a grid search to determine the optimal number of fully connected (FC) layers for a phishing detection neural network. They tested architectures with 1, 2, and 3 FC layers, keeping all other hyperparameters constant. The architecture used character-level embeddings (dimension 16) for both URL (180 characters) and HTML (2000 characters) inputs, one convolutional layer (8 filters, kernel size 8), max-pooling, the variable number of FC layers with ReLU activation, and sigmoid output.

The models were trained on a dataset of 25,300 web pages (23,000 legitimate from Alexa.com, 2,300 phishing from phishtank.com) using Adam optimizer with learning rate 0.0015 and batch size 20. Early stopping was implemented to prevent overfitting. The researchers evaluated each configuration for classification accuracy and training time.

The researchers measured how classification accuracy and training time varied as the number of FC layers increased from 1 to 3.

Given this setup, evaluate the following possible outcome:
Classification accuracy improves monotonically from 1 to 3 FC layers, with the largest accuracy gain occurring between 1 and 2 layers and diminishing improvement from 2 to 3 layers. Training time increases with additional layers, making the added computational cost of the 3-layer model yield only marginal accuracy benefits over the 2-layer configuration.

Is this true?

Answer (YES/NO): NO